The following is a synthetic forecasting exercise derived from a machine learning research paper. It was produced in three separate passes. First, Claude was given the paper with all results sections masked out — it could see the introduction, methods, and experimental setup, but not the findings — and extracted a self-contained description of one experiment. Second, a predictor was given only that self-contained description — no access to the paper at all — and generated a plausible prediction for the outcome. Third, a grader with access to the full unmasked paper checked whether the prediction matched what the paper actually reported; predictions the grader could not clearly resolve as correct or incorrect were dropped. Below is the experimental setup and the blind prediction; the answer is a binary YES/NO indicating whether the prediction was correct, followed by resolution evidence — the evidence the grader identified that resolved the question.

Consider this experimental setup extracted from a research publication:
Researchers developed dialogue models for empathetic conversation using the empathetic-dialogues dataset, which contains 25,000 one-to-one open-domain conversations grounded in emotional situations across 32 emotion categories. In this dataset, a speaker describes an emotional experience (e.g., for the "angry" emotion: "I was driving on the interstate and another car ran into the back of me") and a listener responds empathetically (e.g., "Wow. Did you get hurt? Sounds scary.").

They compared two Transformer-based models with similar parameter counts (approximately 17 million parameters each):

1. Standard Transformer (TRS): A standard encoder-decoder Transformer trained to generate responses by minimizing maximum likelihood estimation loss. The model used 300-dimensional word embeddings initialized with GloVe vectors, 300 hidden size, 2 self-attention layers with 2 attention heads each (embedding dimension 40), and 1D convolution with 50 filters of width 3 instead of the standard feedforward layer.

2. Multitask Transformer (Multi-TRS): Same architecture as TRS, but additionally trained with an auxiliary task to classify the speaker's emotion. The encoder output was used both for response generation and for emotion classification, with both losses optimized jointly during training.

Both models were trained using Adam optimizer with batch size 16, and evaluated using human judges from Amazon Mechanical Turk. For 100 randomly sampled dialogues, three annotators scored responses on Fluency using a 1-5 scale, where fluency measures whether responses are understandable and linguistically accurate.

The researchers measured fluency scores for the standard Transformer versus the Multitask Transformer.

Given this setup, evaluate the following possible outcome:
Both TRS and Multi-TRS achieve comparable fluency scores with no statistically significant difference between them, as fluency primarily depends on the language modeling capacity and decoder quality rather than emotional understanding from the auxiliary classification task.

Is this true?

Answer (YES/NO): NO